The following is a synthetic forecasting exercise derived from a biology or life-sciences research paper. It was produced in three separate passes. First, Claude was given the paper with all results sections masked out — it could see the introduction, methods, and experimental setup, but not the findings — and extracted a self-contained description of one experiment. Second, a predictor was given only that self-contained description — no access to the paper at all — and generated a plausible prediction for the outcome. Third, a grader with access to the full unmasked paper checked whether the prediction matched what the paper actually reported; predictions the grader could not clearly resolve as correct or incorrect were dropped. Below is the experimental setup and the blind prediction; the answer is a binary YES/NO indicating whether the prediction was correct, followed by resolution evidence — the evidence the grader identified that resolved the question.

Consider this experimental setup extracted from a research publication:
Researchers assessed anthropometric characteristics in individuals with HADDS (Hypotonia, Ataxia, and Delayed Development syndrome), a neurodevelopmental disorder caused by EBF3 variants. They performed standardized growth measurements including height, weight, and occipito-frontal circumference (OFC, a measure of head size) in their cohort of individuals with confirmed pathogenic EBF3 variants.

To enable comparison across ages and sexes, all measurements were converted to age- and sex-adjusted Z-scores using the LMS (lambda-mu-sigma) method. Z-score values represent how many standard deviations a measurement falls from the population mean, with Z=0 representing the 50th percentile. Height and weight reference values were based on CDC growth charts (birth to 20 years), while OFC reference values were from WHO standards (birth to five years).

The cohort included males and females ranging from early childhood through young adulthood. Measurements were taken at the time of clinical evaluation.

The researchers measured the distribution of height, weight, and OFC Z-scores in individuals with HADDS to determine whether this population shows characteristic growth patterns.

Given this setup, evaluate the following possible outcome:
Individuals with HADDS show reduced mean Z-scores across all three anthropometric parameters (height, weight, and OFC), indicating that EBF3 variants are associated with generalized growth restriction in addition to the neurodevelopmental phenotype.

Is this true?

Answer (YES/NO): NO